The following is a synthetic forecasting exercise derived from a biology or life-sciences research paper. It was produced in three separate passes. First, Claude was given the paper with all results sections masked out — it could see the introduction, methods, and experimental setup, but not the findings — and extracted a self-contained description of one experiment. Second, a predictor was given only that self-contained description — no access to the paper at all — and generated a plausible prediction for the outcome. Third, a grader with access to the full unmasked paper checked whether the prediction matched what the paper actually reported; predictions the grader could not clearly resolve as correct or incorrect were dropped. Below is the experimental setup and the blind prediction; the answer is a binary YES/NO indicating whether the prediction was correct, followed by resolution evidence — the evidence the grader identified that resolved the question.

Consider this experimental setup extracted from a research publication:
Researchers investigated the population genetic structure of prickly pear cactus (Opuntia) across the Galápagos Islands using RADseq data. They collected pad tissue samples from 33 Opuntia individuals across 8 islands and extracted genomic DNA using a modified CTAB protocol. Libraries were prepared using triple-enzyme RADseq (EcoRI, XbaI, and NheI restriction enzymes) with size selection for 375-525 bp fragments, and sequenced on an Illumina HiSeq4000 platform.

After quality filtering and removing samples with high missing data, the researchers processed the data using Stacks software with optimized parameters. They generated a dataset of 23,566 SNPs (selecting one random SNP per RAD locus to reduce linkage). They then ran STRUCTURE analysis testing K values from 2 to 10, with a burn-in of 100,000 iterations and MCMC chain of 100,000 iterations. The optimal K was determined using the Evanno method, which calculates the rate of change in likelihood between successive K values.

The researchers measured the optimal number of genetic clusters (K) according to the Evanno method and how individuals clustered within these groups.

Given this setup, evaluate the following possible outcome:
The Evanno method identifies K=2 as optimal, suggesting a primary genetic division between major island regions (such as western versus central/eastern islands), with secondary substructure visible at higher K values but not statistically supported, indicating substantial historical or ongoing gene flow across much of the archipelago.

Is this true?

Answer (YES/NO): NO